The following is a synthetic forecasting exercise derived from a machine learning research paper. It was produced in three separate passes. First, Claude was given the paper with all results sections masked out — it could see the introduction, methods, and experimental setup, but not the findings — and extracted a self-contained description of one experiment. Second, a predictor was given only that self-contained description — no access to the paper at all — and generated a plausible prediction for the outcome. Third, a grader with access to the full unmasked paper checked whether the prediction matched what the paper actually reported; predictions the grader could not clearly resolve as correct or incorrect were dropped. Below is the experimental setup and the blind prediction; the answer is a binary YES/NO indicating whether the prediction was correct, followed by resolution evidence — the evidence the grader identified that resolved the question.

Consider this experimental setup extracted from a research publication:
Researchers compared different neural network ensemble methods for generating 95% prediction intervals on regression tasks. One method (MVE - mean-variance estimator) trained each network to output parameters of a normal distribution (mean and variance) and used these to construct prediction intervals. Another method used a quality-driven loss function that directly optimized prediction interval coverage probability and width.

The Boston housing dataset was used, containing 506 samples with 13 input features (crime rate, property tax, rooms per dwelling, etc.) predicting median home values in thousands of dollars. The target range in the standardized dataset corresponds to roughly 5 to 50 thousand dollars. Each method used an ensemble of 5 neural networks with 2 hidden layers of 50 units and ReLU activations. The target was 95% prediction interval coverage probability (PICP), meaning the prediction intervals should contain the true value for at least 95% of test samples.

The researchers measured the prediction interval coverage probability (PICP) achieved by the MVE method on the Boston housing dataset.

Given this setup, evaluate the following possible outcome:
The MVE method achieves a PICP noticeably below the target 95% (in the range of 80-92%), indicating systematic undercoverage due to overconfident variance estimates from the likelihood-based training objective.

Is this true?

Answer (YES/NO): YES